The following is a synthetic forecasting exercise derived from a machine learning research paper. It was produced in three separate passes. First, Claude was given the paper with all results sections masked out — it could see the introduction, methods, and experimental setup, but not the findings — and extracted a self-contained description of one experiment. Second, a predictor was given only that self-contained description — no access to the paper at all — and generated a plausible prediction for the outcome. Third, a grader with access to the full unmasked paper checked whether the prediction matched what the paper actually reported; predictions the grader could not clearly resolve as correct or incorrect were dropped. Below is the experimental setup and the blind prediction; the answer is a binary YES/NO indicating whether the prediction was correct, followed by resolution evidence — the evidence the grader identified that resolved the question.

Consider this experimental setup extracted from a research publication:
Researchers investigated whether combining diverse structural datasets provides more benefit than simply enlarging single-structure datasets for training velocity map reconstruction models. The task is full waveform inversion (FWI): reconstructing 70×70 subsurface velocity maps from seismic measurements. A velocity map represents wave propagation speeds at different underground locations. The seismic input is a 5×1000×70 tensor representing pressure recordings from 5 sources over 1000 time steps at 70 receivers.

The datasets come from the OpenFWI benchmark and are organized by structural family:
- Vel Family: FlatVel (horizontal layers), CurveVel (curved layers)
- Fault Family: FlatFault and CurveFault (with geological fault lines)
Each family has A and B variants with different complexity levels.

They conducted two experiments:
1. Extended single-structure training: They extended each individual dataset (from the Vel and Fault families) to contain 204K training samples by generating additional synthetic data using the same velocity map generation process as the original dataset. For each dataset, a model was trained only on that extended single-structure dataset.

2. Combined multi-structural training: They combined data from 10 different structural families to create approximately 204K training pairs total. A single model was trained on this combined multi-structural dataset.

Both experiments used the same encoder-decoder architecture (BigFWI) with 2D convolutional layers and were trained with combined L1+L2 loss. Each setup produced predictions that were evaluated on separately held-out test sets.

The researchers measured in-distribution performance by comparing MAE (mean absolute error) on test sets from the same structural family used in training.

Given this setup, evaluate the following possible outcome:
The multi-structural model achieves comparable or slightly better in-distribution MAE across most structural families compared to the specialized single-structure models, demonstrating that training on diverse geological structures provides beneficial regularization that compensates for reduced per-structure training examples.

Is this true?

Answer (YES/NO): NO